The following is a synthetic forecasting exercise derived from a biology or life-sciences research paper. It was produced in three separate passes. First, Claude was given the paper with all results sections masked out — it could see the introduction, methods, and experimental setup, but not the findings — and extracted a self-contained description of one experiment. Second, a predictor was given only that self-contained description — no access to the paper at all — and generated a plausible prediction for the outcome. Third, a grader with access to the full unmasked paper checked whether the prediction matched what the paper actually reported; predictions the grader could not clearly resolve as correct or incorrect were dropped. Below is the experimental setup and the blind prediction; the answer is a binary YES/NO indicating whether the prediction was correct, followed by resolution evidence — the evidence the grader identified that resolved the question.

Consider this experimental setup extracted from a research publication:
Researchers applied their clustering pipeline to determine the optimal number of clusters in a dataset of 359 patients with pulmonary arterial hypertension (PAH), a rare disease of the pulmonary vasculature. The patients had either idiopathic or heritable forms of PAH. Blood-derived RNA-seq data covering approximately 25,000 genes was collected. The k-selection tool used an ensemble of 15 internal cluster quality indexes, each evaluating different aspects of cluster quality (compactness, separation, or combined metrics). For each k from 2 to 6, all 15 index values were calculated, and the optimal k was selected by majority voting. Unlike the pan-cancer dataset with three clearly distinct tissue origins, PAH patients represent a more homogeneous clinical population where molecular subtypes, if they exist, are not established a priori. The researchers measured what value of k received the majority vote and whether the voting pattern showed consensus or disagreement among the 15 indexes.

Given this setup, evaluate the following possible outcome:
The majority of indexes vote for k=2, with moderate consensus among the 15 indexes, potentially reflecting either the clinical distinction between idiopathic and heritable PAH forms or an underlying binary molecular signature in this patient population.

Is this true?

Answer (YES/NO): NO